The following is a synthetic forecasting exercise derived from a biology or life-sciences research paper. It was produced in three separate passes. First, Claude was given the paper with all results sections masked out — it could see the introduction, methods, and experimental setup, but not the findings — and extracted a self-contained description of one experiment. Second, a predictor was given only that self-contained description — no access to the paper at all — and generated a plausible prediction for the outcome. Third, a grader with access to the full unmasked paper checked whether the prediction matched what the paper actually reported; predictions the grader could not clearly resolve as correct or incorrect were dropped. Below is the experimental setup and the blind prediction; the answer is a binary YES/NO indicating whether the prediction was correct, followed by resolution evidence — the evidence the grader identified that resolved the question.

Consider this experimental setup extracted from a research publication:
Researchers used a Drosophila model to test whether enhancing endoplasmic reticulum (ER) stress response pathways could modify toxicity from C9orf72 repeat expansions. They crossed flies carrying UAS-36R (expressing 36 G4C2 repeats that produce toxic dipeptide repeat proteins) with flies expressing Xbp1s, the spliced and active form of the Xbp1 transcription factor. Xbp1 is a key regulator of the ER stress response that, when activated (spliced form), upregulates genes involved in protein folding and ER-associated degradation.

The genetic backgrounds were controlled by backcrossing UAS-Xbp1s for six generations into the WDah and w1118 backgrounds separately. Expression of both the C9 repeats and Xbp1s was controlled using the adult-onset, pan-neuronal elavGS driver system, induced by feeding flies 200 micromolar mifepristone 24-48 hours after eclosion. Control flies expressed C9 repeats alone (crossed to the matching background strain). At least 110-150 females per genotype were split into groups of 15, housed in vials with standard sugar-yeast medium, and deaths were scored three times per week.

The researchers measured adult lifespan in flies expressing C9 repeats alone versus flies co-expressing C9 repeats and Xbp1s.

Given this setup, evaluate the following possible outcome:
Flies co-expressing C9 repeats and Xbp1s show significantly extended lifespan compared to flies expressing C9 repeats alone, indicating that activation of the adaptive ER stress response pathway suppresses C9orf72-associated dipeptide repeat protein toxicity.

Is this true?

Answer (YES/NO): YES